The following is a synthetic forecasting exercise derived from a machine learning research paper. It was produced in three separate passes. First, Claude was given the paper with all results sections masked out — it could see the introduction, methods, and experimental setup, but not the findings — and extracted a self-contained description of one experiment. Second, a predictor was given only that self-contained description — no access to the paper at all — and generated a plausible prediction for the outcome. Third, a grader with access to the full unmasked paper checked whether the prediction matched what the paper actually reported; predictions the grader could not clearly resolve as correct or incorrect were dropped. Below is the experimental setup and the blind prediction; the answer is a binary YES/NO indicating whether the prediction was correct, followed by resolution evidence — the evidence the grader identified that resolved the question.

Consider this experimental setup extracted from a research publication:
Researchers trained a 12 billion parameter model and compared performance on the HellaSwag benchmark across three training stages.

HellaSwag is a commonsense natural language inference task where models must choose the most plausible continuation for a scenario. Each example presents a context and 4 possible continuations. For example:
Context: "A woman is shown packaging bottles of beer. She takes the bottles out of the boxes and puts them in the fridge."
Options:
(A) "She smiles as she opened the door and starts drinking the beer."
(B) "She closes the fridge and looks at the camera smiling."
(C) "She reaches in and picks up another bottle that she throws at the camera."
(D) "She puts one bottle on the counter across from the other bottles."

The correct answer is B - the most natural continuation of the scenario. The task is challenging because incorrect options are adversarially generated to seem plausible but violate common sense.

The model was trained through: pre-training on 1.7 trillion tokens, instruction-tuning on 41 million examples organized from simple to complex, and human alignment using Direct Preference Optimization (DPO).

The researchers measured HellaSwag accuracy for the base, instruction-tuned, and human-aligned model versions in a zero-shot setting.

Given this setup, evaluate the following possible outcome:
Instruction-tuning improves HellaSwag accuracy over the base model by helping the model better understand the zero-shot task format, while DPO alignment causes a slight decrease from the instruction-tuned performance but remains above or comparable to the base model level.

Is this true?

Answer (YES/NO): NO